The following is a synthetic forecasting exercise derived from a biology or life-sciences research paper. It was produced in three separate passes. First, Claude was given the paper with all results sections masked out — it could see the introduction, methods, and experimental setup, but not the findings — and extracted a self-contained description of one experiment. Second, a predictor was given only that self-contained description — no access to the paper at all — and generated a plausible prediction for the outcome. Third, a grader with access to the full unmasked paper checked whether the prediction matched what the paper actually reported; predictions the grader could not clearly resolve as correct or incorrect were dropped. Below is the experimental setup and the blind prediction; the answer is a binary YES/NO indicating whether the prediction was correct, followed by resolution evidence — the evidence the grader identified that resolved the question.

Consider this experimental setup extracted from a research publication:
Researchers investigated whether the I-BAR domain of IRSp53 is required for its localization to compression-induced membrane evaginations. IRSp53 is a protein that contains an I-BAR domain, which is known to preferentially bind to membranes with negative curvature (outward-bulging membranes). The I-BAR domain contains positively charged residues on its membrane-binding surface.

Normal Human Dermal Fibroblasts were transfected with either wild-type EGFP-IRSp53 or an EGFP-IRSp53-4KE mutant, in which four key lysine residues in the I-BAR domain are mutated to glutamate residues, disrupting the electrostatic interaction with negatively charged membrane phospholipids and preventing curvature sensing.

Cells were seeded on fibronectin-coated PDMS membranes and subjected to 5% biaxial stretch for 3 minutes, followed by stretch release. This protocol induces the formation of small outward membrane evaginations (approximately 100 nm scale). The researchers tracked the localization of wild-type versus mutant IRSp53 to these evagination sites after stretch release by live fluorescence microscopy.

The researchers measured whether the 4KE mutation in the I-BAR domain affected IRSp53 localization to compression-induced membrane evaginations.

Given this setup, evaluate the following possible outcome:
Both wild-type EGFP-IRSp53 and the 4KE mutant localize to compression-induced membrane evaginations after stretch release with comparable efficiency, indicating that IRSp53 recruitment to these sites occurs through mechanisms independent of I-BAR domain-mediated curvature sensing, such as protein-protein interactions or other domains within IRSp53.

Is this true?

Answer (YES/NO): YES